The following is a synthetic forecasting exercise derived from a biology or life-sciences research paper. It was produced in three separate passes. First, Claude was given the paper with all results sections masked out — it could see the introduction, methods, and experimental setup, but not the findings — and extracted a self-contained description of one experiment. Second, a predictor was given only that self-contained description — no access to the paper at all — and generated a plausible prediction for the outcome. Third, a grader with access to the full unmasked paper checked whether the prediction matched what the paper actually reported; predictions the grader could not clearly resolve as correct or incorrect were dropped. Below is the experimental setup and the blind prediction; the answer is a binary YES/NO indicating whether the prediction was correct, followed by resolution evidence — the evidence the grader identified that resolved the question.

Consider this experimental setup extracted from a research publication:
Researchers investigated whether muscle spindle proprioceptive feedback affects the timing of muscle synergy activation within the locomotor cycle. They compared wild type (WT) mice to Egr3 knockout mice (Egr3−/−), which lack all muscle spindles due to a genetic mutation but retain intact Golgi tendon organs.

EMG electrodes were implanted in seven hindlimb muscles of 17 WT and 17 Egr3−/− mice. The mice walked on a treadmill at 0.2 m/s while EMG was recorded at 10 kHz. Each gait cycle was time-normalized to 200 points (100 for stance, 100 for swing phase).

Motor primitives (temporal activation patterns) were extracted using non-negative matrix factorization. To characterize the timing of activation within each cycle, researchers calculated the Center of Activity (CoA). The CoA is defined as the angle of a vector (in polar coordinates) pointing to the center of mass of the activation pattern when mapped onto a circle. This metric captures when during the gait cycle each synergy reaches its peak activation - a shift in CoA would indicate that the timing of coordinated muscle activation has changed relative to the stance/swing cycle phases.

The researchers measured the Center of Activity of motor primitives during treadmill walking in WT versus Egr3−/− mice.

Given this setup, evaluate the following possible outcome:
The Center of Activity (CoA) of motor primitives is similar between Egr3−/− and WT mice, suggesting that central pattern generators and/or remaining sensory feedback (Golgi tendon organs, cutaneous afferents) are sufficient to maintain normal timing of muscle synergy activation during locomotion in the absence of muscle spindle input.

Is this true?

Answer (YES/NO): NO